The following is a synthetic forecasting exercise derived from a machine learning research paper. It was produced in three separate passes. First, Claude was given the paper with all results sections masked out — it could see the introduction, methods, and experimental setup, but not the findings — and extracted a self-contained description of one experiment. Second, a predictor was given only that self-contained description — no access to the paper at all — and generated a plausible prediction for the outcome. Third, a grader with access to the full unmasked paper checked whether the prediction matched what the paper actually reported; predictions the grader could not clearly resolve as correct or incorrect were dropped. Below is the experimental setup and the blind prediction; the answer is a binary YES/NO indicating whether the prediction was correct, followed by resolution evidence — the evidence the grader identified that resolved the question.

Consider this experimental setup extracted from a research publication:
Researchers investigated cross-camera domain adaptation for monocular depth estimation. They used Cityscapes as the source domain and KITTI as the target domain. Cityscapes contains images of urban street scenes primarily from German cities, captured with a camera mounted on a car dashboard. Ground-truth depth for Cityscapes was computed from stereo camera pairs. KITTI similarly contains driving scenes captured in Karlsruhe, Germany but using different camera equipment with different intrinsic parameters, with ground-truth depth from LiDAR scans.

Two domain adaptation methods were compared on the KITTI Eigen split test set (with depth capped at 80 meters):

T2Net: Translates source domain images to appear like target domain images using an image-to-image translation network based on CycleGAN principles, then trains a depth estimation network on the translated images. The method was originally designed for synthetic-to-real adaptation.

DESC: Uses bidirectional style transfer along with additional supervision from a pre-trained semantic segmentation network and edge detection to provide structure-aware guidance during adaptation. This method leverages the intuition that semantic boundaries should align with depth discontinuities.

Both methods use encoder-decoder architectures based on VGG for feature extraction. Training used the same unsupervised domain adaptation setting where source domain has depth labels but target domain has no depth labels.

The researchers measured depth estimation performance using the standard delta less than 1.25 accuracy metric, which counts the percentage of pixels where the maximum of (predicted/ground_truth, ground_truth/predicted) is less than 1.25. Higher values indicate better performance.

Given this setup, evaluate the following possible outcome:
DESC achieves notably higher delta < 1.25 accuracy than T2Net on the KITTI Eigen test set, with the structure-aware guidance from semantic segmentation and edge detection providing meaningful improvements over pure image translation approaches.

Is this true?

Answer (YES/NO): YES